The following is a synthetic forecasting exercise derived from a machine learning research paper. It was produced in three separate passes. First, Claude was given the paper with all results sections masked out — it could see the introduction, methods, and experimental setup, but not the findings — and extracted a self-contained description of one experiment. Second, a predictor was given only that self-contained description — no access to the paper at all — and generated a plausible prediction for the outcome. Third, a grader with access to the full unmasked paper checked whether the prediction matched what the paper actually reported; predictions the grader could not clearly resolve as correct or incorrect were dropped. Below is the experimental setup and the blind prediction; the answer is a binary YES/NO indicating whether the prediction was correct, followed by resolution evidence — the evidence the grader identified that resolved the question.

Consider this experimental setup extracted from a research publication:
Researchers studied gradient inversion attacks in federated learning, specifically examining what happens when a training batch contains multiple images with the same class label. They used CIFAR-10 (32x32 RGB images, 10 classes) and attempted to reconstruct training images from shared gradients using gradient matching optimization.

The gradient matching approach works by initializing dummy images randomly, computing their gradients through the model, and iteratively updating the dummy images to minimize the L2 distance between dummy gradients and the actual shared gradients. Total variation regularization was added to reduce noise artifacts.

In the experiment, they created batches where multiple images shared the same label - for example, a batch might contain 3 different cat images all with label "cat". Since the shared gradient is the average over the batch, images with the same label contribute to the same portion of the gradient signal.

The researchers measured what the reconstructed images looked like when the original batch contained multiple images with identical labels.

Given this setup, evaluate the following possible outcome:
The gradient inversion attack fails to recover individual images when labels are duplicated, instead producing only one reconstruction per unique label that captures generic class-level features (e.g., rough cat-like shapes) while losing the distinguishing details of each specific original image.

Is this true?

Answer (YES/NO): NO